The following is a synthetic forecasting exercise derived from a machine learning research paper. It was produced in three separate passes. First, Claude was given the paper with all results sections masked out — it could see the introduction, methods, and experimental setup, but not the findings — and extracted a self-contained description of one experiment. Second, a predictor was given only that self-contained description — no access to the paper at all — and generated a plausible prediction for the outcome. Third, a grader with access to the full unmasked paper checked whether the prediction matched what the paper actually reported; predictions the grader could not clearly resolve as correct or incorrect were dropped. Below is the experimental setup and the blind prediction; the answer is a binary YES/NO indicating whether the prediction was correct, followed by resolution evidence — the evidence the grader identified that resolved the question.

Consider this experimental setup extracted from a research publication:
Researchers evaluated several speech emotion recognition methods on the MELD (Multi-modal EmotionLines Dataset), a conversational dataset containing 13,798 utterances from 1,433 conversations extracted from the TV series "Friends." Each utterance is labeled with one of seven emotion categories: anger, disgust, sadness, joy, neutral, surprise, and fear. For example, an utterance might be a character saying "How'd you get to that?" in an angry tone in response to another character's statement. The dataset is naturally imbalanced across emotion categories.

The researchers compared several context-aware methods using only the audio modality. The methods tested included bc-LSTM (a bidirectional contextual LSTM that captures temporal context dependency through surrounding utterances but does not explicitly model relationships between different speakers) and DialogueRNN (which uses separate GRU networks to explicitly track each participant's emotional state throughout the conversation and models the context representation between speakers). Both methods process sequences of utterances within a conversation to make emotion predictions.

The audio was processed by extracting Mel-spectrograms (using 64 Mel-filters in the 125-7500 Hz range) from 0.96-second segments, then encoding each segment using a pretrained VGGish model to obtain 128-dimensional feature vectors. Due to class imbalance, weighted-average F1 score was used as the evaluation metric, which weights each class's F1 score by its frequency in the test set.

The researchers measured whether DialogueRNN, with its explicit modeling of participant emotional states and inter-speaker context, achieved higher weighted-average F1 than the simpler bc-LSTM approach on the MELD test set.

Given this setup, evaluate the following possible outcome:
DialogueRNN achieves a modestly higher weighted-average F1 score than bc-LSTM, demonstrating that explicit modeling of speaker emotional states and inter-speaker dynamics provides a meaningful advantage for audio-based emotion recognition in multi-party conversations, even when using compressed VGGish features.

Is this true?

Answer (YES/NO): NO